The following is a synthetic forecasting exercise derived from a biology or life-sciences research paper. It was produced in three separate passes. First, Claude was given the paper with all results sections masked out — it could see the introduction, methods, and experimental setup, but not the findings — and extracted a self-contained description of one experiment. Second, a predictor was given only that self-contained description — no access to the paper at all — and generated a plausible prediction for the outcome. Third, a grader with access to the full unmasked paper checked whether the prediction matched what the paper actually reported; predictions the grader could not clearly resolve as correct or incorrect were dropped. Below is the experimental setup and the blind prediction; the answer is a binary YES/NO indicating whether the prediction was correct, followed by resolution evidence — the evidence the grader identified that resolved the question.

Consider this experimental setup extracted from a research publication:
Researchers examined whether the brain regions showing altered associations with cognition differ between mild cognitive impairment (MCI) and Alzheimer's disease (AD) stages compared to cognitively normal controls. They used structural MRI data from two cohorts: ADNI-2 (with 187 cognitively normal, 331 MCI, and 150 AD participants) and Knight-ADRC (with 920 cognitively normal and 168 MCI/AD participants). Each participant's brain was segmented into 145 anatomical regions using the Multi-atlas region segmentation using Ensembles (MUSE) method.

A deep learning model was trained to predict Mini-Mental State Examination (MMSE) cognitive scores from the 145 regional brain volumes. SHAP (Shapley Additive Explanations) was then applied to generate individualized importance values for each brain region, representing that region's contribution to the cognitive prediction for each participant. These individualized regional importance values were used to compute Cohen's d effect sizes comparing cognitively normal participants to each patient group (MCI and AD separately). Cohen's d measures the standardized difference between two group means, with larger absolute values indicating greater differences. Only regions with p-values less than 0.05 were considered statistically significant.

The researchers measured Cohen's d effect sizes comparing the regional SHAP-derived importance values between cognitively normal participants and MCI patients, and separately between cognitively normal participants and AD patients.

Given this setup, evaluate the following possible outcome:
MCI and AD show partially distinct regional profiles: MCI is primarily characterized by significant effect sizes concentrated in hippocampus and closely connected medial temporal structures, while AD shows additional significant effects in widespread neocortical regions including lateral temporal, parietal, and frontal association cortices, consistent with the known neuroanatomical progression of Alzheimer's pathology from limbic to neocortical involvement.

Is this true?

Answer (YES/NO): NO